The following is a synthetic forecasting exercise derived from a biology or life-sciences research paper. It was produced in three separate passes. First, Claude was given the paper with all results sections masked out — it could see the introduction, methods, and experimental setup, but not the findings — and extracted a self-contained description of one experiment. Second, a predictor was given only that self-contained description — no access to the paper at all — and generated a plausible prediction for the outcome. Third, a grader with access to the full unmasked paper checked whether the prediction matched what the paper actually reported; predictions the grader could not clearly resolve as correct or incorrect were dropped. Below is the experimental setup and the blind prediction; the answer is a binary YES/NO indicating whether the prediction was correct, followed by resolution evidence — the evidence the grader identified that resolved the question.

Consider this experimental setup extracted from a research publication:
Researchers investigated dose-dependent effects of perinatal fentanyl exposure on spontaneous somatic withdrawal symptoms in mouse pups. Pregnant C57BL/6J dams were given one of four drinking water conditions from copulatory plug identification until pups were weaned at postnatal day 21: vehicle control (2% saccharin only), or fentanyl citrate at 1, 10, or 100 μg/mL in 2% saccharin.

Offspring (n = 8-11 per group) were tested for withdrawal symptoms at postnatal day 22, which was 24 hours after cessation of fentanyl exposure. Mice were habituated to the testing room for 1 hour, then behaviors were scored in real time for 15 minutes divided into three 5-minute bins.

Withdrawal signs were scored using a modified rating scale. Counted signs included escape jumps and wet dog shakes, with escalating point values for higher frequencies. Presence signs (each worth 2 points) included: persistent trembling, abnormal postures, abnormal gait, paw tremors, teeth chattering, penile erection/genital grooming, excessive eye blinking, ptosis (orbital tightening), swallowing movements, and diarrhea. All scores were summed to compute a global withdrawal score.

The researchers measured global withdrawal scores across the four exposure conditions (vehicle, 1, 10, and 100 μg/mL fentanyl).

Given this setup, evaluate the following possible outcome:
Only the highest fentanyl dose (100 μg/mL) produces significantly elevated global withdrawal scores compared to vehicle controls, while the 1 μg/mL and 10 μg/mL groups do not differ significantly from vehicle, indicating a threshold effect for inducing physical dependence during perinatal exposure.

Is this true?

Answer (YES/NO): NO